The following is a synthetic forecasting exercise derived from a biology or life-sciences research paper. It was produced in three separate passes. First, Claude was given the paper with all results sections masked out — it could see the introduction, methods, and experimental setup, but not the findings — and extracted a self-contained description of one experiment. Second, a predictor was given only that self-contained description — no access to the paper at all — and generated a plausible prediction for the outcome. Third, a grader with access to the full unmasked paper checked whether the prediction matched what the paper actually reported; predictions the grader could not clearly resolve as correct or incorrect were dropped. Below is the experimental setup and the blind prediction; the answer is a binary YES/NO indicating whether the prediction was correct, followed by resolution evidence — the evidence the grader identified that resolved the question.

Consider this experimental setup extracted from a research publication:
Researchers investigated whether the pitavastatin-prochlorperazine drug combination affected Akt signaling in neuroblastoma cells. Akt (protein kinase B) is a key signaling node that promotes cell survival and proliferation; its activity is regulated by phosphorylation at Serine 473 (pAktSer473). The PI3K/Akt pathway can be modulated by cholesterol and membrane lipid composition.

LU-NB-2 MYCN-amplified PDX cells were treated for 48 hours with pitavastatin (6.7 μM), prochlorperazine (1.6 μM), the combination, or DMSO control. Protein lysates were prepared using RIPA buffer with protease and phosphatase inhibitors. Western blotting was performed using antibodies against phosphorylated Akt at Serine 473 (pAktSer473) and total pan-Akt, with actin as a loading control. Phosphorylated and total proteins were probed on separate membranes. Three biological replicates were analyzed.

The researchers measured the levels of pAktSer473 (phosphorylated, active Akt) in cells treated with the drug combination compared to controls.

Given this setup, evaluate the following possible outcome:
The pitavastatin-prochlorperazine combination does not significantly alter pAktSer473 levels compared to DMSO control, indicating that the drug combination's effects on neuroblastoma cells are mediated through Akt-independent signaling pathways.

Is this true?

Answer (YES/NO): NO